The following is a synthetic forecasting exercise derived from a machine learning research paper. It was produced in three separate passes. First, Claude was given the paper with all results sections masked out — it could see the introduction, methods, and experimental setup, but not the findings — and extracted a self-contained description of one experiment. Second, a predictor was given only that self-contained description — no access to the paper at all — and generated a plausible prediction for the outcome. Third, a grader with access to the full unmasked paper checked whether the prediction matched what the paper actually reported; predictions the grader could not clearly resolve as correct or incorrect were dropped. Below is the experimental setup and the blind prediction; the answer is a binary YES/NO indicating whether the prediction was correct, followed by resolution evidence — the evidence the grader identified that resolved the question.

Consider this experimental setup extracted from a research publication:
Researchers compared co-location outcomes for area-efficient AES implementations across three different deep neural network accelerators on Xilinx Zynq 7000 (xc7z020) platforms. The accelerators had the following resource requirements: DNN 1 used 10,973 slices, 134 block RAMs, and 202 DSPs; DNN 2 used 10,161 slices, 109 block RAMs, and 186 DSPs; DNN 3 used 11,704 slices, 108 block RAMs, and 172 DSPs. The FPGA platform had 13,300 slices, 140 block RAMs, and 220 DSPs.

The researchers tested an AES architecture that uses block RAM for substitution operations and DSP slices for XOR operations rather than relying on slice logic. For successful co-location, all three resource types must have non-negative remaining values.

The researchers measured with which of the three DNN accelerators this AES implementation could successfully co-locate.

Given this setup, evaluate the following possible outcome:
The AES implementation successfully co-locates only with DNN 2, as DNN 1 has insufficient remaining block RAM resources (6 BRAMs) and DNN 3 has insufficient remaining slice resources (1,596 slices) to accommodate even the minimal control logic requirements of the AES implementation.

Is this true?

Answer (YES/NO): NO